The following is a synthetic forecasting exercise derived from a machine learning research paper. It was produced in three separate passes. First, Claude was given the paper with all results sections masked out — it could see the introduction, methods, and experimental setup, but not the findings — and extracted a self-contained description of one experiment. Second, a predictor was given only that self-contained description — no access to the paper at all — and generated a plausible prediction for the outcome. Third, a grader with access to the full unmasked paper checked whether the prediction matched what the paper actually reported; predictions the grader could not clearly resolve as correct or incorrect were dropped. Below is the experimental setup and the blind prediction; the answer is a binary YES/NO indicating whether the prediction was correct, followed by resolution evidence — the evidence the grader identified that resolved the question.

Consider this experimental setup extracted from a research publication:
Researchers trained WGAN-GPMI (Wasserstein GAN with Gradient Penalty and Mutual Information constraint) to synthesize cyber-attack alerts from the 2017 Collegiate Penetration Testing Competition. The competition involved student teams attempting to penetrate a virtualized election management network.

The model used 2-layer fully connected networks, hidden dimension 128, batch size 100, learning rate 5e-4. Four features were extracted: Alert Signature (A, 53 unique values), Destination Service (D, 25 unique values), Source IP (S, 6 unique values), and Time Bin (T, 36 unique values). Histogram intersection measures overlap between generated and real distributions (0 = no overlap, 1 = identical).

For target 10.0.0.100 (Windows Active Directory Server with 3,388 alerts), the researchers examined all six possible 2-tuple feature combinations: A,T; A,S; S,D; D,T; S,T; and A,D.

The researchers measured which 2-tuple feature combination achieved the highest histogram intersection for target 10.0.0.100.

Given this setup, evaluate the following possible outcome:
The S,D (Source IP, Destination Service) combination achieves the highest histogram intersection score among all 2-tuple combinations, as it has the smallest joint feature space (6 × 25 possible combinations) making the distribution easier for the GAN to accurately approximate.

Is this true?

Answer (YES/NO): YES